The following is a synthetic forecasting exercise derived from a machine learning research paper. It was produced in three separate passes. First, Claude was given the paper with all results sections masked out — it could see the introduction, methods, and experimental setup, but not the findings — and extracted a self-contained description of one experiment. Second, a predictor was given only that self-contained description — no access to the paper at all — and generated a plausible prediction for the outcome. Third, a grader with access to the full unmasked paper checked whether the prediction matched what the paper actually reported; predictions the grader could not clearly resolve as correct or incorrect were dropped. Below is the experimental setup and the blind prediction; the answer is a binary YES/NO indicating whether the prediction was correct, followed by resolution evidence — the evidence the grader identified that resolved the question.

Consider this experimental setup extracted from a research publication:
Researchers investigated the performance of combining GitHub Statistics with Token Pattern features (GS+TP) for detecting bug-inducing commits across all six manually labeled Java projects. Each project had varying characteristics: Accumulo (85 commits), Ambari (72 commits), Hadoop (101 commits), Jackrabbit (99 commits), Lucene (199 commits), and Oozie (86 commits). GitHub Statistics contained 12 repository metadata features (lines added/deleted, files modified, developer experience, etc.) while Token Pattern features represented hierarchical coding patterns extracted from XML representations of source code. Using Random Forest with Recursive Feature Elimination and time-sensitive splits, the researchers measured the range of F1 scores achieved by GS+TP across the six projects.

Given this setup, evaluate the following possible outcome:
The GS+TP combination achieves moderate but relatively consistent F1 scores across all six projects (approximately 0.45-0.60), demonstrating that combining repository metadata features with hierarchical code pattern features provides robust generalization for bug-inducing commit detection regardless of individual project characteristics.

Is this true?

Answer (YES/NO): NO